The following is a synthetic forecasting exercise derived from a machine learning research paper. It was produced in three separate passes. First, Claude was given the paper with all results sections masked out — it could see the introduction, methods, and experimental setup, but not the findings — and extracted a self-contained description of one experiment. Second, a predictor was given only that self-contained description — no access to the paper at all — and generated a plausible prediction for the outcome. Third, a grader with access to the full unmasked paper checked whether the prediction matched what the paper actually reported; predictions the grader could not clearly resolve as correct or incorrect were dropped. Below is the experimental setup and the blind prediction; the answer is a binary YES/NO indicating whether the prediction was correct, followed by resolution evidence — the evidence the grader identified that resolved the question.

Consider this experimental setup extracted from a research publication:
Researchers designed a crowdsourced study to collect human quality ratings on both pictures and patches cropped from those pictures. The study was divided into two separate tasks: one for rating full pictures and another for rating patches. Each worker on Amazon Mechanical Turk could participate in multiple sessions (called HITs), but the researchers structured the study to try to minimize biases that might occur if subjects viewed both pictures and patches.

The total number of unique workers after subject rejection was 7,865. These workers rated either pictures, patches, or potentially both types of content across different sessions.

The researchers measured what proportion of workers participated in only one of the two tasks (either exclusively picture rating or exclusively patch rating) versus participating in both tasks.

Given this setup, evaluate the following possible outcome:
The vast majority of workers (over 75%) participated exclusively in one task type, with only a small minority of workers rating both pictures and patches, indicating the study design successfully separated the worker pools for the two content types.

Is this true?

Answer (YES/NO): YES